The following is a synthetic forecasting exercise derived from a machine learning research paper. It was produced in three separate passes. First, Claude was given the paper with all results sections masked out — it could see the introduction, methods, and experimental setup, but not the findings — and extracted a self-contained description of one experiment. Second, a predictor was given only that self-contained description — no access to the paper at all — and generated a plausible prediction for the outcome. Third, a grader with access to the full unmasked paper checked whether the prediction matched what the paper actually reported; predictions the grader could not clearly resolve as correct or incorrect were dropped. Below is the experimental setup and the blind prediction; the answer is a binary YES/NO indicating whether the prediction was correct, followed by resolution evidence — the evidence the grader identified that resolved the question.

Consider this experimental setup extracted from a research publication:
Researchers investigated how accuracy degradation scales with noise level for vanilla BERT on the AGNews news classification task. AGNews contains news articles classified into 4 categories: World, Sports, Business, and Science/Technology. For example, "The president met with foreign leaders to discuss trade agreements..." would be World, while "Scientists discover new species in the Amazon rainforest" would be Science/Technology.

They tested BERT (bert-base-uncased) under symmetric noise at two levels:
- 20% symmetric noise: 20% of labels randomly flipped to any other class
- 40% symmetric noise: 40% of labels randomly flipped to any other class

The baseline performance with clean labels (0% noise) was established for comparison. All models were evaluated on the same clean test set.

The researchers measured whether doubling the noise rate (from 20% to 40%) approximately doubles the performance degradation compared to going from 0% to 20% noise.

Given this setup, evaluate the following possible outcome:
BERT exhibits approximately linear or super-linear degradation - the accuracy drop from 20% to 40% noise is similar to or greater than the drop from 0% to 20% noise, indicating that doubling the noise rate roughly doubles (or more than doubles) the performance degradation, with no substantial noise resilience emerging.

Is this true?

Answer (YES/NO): YES